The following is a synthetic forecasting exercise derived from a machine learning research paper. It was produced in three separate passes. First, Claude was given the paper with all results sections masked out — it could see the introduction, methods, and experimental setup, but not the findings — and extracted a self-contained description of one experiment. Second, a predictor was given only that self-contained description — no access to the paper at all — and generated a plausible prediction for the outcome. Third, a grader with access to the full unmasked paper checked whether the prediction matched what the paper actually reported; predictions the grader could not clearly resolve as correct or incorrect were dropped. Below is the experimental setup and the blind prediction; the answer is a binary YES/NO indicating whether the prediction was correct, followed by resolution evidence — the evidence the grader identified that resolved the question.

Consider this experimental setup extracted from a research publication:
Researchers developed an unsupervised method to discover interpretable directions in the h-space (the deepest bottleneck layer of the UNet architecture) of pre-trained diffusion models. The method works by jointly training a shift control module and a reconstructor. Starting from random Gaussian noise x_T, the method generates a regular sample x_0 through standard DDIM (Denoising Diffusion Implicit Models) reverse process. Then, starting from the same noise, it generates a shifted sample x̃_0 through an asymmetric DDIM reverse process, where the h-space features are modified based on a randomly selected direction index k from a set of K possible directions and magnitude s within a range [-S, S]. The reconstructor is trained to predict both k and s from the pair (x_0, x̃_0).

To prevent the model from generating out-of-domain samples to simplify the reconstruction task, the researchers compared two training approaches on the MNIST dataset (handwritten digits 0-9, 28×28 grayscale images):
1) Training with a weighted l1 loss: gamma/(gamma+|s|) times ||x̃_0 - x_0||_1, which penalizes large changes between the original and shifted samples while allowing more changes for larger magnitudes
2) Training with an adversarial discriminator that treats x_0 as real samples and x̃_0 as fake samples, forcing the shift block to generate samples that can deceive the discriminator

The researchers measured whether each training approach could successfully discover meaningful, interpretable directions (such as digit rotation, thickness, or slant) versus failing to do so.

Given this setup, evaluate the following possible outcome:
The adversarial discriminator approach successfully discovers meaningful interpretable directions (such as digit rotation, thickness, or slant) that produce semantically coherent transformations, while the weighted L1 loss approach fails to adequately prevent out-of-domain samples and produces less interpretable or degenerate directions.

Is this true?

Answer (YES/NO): YES